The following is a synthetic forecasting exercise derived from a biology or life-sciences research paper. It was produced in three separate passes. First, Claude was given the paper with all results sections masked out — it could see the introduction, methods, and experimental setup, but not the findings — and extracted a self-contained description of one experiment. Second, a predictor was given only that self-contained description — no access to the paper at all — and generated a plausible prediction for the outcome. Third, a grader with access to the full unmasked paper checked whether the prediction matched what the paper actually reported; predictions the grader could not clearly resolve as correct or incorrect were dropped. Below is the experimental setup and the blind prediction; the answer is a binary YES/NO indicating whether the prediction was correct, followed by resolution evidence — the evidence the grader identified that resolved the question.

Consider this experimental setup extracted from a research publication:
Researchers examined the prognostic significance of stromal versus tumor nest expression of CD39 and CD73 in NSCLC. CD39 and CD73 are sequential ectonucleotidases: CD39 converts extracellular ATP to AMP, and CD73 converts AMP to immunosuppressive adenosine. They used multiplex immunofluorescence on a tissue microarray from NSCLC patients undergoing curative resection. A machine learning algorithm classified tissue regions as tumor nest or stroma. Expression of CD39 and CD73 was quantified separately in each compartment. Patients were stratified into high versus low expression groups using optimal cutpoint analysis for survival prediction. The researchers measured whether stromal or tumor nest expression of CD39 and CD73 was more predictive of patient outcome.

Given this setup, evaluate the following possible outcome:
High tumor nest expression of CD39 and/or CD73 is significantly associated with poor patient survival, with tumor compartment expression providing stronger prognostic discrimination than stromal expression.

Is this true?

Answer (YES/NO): NO